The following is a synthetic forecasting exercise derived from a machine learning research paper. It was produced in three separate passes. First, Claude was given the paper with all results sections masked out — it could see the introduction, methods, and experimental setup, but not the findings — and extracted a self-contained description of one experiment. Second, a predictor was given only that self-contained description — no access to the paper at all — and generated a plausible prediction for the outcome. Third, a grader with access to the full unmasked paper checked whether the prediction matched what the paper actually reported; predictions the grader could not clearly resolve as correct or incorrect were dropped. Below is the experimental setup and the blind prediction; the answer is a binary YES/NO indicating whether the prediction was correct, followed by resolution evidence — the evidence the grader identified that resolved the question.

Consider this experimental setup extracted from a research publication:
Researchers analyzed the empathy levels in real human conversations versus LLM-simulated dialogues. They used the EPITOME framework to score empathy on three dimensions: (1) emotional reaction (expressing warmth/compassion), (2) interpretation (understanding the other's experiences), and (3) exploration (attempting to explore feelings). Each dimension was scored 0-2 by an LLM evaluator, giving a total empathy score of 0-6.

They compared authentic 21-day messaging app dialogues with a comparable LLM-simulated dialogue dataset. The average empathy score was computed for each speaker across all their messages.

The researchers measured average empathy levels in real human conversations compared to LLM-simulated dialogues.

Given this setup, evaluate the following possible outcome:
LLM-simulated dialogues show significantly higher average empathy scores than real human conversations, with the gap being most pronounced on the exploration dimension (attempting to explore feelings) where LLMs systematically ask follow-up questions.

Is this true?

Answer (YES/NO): NO